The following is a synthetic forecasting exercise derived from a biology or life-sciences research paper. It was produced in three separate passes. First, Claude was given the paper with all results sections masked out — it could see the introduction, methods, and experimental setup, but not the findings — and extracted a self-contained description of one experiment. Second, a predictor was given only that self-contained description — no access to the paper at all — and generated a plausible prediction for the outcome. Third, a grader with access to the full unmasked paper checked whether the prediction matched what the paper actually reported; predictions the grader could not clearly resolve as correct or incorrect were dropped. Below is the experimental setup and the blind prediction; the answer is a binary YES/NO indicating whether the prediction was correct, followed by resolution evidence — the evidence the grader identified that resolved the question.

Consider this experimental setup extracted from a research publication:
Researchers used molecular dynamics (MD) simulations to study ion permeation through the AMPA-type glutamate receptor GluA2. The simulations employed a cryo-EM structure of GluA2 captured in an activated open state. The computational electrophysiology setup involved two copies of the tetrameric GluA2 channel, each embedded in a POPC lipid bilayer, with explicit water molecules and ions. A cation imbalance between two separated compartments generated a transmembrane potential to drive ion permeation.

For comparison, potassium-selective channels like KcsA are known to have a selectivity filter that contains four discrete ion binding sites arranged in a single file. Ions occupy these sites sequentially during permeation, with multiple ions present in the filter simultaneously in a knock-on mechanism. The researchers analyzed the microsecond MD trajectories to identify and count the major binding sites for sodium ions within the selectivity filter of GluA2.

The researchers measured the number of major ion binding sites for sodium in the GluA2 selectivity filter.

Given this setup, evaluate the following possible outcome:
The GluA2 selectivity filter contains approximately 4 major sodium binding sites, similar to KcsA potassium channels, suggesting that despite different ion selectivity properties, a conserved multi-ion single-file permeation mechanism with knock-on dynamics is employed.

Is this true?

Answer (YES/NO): NO